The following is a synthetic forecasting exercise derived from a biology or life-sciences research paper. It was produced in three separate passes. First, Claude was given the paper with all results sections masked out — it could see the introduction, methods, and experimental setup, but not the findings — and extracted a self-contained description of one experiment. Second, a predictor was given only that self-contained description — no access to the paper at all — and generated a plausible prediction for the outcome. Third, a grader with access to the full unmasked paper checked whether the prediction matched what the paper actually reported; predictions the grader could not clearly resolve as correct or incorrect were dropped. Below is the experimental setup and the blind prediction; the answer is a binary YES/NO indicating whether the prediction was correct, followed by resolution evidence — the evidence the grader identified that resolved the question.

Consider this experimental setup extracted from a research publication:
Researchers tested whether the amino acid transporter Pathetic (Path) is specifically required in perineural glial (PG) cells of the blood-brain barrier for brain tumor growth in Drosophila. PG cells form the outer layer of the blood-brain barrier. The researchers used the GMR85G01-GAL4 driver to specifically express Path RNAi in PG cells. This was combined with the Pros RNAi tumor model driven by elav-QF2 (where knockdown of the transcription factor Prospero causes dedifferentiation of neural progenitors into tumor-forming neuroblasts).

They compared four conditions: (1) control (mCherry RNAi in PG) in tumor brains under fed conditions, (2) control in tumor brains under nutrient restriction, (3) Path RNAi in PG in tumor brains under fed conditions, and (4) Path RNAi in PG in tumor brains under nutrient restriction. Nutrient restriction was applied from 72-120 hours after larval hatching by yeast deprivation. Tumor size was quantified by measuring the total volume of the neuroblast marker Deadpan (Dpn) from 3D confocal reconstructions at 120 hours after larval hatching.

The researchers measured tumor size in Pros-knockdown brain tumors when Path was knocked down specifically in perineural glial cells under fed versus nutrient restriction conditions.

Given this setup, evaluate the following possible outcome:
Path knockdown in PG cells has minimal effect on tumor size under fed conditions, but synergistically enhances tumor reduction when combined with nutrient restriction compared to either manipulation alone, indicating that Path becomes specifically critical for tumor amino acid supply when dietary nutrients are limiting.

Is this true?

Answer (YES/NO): NO